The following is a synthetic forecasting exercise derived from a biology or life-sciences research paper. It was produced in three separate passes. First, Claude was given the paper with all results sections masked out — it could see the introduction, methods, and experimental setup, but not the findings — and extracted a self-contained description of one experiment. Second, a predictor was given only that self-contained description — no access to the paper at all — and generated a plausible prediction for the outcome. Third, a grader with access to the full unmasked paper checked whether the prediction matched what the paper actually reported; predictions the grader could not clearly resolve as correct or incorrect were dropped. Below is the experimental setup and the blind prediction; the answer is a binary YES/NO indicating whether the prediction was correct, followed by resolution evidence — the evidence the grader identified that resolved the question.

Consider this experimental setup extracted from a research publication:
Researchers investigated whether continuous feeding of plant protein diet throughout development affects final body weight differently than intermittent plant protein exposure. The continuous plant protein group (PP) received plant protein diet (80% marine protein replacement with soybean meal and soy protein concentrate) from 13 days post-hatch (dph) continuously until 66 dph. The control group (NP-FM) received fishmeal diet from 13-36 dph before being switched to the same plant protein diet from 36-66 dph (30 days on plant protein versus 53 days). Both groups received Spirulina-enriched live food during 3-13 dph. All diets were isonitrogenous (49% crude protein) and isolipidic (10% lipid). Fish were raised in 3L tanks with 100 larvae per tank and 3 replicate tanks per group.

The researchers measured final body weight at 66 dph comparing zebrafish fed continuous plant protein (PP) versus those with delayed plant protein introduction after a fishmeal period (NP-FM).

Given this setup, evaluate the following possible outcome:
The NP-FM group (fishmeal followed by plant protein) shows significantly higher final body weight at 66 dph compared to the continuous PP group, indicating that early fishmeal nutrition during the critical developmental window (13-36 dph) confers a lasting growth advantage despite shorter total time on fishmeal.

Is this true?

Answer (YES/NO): YES